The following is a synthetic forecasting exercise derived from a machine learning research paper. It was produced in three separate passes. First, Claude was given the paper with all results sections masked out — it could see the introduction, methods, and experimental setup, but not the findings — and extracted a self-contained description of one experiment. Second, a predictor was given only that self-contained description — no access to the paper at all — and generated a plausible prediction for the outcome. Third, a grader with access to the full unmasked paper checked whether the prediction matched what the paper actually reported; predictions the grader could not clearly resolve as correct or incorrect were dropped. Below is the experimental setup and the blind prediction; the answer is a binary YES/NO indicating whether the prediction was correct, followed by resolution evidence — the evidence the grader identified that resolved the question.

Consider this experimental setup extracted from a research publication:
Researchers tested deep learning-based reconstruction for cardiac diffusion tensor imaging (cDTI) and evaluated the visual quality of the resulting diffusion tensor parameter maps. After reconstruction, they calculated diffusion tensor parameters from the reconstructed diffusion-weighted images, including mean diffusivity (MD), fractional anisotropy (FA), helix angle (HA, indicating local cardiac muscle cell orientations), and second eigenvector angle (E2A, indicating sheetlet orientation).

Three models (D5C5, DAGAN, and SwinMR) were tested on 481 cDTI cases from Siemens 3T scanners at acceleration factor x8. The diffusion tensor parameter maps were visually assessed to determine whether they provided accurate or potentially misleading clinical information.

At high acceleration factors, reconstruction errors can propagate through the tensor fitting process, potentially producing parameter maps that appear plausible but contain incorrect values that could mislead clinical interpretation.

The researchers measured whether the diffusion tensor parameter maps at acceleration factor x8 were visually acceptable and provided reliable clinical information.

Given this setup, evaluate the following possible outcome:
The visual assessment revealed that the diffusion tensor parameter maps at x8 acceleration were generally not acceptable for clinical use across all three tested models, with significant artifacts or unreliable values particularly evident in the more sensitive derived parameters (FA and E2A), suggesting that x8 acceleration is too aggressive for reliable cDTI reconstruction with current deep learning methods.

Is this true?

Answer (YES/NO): NO